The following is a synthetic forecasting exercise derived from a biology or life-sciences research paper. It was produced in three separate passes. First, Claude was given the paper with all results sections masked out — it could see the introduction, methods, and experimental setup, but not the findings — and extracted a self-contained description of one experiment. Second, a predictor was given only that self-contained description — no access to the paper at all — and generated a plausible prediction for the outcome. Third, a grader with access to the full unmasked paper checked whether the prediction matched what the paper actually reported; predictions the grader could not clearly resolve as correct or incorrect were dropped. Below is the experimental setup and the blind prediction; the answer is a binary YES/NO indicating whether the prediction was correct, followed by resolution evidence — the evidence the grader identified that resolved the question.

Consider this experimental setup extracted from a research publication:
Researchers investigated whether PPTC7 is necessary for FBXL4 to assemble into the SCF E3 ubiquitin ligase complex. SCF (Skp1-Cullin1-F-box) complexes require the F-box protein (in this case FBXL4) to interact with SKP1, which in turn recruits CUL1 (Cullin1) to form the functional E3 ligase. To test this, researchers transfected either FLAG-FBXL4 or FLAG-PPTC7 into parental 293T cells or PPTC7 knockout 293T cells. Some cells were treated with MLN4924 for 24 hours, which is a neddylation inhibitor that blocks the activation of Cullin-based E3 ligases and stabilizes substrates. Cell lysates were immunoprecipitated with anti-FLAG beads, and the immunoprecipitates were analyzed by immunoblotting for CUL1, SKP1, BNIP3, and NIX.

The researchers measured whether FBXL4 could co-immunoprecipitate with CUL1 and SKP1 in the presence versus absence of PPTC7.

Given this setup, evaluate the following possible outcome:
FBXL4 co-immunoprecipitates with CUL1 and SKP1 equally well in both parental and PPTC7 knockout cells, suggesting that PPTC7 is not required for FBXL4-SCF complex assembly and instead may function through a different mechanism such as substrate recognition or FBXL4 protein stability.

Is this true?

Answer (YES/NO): YES